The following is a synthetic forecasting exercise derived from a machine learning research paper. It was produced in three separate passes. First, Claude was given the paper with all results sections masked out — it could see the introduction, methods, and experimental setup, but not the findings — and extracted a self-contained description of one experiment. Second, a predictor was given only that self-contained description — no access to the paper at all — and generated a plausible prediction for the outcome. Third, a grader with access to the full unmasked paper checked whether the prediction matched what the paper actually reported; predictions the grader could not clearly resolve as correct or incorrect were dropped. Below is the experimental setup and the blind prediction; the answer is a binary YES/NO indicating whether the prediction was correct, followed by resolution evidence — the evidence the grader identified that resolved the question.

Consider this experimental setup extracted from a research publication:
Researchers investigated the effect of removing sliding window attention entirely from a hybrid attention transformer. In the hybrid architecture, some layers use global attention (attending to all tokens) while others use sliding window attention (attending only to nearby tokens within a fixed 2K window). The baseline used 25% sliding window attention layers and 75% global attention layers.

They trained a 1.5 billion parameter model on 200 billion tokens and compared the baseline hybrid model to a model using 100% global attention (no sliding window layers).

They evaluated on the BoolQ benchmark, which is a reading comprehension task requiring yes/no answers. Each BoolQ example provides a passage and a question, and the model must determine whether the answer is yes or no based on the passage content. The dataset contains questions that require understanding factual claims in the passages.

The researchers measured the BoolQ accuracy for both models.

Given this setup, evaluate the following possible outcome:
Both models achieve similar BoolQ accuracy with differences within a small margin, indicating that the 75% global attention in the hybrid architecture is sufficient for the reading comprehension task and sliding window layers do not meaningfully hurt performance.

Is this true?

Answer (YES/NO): NO